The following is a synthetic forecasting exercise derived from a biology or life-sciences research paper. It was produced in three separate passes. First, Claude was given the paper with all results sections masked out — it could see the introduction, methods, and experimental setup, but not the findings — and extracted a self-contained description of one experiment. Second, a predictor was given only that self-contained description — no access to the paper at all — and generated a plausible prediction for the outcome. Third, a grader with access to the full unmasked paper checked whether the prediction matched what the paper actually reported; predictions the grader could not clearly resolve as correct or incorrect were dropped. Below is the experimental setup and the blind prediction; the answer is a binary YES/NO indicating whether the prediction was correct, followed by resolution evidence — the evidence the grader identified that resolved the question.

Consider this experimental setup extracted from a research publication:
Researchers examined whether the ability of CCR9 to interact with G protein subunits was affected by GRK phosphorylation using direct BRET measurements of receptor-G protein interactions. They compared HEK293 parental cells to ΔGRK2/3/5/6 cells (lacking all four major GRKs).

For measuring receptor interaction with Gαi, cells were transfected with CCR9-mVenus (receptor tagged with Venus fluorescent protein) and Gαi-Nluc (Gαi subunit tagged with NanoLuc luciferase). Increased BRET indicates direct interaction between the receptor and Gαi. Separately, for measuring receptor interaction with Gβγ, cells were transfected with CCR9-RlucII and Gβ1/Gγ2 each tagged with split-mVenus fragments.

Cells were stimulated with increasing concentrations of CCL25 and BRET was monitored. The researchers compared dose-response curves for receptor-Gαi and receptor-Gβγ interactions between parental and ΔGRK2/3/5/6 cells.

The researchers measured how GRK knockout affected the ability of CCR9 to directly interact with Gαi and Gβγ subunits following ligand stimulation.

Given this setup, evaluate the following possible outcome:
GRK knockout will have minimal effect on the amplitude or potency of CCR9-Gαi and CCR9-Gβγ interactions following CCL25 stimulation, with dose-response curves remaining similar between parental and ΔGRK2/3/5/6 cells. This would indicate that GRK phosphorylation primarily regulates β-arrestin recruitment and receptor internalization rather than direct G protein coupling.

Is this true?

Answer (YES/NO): NO